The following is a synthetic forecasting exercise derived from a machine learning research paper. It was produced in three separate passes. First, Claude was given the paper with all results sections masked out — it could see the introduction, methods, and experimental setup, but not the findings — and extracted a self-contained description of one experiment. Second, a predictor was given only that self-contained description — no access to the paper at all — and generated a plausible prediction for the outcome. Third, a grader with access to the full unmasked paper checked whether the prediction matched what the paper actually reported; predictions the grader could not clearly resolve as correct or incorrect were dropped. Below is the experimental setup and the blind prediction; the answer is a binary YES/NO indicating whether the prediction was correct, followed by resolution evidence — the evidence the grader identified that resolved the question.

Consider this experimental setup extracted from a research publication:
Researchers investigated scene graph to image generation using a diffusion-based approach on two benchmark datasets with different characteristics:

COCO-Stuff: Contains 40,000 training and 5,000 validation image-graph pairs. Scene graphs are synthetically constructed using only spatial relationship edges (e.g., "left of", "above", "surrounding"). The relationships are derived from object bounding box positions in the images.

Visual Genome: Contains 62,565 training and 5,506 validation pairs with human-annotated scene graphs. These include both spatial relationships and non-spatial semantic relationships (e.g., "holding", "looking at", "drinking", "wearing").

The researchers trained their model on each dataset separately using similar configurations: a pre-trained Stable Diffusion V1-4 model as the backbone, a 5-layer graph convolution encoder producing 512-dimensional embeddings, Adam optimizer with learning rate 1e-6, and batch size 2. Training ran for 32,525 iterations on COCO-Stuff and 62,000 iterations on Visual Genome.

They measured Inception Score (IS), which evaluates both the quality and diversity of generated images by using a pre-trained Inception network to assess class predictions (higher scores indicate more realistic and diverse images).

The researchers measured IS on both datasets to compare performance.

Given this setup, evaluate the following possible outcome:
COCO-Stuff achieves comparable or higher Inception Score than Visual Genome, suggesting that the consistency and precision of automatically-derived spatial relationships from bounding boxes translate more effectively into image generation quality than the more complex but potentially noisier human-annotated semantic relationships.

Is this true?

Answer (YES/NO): YES